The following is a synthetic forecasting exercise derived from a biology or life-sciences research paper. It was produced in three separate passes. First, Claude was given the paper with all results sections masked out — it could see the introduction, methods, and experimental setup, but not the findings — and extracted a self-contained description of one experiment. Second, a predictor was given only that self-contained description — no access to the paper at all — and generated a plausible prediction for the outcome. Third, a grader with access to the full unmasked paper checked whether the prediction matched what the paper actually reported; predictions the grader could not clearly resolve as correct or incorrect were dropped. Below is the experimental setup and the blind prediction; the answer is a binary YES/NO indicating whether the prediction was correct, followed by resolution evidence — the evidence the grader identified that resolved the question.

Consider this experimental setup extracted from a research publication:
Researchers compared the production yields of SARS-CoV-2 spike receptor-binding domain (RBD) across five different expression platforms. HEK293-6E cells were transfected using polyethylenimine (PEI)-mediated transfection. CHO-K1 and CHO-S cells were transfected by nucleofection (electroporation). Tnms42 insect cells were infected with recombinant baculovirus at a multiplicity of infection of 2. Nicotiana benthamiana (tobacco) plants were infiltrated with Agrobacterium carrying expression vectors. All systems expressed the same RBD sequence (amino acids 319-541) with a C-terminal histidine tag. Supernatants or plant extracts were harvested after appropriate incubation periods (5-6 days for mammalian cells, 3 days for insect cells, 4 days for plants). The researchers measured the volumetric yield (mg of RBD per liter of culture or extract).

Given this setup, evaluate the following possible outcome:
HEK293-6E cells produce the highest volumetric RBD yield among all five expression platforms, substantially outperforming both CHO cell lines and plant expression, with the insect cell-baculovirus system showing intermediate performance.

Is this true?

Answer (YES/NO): NO